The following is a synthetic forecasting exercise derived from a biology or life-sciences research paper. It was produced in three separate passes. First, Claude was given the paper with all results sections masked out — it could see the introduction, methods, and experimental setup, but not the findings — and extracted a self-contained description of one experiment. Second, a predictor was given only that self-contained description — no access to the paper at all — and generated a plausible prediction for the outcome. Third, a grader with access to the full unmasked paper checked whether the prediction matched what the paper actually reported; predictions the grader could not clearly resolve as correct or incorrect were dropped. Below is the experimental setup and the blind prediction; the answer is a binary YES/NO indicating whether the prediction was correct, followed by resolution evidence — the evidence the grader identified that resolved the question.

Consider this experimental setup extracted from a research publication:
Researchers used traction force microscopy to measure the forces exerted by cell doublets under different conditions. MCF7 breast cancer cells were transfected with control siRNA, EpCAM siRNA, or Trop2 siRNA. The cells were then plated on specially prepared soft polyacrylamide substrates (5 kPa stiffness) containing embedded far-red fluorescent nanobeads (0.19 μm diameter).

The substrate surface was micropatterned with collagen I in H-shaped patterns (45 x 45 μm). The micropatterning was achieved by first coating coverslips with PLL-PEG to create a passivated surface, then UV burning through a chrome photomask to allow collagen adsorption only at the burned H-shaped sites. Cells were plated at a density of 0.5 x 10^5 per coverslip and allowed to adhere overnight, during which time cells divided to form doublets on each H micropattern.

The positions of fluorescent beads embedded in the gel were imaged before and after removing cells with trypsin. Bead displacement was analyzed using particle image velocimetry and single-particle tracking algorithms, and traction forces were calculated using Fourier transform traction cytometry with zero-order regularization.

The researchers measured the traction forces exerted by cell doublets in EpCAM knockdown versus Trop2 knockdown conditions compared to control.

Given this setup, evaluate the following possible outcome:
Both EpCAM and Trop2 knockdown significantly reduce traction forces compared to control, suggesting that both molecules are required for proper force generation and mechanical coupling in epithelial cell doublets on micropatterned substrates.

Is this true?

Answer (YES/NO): NO